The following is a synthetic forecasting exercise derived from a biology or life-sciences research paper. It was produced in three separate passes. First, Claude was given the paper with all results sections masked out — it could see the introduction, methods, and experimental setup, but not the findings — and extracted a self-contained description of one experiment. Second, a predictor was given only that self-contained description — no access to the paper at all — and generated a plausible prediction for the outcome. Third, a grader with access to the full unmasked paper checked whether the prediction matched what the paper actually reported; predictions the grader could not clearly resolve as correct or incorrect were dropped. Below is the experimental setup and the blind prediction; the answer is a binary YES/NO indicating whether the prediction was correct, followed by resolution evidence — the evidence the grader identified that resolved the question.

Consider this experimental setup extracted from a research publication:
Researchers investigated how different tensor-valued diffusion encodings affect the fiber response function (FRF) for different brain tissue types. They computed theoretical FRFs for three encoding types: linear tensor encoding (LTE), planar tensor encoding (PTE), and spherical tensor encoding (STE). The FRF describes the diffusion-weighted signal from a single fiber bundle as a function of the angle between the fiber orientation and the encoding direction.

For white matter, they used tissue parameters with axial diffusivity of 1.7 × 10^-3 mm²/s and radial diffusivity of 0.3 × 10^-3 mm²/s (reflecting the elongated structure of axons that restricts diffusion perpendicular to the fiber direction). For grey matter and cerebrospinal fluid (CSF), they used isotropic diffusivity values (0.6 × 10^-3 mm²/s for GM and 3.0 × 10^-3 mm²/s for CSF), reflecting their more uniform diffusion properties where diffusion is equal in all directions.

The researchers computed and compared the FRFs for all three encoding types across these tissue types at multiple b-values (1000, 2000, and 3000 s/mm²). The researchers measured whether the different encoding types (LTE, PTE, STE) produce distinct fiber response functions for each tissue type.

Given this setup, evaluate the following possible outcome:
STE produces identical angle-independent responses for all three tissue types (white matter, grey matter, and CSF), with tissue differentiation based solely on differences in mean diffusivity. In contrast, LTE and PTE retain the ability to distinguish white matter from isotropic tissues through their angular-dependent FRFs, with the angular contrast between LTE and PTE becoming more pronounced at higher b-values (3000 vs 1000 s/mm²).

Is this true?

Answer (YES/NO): NO